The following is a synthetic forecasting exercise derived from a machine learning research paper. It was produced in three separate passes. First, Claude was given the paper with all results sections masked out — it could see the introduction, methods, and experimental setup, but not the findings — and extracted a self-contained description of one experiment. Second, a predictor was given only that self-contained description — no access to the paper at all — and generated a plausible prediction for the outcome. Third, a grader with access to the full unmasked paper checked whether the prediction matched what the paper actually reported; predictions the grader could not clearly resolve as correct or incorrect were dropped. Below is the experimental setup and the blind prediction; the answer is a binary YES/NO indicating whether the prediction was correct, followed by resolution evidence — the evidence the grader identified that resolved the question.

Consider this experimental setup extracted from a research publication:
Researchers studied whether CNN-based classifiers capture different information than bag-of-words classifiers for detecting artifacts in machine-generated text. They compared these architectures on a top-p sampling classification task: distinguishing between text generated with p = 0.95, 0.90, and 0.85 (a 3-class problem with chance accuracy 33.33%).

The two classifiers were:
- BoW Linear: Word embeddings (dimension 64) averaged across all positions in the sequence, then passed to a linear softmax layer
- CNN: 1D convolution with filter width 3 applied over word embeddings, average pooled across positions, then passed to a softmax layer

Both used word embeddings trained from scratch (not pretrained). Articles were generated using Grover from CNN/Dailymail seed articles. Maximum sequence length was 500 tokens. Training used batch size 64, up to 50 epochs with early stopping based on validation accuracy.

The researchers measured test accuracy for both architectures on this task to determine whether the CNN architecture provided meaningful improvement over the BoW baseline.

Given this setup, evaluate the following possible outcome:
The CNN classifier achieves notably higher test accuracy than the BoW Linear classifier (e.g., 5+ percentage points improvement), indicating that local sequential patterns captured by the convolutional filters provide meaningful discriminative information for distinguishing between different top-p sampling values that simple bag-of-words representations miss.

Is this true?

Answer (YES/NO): NO